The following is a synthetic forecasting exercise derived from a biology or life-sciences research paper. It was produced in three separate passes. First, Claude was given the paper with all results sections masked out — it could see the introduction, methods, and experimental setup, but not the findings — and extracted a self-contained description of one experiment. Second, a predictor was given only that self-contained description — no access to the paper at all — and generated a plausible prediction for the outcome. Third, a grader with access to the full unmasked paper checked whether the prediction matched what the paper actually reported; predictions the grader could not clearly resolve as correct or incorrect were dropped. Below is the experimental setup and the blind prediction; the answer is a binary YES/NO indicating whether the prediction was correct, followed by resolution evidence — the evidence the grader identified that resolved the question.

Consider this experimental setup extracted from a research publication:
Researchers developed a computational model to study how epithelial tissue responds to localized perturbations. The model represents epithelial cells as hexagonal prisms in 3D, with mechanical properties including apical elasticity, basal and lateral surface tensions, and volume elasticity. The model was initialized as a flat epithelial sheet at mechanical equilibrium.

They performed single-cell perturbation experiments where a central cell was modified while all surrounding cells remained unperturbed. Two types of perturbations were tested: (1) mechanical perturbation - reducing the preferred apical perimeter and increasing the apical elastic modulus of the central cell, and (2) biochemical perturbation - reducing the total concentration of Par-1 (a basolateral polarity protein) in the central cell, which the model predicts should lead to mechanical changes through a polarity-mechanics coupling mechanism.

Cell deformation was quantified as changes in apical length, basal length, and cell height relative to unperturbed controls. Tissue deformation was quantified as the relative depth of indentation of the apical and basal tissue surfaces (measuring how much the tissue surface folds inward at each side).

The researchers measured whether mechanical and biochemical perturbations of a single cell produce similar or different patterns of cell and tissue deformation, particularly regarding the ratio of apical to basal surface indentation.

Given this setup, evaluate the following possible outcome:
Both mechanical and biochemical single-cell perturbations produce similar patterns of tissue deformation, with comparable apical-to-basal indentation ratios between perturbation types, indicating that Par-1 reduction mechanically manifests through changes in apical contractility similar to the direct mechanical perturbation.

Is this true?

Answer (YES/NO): NO